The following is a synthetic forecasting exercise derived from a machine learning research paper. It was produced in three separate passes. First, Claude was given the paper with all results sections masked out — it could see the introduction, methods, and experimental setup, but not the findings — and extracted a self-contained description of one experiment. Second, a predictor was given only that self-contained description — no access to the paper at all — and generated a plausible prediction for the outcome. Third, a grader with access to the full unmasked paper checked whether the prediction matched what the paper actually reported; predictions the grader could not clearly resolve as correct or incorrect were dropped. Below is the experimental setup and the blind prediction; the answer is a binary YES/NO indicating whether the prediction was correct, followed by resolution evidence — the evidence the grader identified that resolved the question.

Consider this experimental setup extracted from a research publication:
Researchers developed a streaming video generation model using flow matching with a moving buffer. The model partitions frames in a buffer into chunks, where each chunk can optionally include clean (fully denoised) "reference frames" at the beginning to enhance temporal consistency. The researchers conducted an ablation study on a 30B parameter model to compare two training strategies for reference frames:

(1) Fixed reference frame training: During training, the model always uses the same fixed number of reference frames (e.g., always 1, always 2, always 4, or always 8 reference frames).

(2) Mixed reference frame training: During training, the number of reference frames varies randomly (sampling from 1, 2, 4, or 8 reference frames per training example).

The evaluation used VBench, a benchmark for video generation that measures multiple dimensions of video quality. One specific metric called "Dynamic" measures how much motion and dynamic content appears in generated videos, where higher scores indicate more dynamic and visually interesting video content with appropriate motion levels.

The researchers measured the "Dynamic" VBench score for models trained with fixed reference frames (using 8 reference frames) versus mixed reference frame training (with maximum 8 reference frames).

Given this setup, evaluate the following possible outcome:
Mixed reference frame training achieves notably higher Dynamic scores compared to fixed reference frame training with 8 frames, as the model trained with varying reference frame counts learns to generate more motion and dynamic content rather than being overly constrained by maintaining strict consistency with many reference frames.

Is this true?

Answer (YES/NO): YES